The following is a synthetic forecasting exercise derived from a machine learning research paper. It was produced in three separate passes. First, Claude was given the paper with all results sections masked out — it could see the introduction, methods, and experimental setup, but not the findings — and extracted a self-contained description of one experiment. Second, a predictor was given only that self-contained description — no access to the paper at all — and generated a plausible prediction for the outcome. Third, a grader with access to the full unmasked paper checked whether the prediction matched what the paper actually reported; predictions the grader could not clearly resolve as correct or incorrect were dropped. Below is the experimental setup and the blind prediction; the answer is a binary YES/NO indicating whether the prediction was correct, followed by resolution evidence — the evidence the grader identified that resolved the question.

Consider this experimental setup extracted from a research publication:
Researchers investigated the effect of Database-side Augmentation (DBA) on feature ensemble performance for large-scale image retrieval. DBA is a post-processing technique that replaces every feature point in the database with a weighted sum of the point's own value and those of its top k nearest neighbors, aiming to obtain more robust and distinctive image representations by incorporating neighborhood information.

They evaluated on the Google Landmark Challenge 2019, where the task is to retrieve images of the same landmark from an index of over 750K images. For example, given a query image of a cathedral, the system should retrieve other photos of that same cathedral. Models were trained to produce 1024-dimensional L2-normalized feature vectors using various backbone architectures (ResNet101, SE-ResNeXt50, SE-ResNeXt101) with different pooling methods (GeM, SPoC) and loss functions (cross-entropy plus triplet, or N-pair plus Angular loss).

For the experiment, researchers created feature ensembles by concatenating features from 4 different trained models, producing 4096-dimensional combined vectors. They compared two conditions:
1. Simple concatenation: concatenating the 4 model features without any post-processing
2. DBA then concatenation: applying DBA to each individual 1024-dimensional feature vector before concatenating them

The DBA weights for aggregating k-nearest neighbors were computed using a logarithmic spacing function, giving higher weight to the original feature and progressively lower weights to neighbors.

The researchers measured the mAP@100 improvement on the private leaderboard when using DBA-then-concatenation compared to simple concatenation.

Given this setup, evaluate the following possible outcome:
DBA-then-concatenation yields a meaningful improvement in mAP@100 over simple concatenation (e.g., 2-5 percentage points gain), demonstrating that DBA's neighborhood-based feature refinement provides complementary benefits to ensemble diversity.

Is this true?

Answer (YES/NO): YES